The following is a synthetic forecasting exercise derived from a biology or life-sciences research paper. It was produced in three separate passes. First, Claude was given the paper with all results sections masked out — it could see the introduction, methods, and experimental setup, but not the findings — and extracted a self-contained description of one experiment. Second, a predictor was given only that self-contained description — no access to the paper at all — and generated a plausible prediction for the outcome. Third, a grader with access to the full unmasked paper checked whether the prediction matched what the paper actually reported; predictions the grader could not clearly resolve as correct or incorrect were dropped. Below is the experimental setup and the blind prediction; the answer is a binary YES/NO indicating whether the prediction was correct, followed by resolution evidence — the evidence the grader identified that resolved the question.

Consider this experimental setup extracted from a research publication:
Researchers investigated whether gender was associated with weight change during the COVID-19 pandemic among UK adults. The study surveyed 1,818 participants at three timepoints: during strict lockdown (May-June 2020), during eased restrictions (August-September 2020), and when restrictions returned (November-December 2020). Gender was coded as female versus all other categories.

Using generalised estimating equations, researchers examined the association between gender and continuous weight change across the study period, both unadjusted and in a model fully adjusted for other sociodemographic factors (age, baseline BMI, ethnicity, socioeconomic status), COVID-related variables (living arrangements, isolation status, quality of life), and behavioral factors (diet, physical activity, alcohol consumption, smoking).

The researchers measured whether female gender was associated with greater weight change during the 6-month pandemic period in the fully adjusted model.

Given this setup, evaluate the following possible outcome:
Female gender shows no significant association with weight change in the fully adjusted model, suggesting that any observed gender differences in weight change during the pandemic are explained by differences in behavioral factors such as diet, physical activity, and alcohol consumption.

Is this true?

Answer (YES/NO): YES